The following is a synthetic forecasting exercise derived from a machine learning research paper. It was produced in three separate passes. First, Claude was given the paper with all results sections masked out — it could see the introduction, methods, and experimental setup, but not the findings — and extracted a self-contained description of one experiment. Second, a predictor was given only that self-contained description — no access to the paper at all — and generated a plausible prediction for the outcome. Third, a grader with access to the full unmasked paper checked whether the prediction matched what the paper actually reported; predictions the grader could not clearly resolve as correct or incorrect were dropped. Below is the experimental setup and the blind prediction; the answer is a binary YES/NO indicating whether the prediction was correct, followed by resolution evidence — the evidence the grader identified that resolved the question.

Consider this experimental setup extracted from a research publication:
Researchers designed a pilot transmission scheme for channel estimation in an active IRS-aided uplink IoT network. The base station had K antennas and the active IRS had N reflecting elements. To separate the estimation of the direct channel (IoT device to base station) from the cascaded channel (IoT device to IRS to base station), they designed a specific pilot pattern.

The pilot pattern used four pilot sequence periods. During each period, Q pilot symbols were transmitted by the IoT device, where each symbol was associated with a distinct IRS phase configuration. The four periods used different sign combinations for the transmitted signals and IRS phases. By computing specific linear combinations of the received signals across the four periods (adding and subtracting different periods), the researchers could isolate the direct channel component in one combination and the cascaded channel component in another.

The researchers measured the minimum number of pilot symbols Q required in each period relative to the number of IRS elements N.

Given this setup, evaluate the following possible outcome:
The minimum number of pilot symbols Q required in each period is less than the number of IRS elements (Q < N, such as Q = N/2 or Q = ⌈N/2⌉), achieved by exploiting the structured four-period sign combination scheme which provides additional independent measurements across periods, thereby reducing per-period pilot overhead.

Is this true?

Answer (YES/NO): NO